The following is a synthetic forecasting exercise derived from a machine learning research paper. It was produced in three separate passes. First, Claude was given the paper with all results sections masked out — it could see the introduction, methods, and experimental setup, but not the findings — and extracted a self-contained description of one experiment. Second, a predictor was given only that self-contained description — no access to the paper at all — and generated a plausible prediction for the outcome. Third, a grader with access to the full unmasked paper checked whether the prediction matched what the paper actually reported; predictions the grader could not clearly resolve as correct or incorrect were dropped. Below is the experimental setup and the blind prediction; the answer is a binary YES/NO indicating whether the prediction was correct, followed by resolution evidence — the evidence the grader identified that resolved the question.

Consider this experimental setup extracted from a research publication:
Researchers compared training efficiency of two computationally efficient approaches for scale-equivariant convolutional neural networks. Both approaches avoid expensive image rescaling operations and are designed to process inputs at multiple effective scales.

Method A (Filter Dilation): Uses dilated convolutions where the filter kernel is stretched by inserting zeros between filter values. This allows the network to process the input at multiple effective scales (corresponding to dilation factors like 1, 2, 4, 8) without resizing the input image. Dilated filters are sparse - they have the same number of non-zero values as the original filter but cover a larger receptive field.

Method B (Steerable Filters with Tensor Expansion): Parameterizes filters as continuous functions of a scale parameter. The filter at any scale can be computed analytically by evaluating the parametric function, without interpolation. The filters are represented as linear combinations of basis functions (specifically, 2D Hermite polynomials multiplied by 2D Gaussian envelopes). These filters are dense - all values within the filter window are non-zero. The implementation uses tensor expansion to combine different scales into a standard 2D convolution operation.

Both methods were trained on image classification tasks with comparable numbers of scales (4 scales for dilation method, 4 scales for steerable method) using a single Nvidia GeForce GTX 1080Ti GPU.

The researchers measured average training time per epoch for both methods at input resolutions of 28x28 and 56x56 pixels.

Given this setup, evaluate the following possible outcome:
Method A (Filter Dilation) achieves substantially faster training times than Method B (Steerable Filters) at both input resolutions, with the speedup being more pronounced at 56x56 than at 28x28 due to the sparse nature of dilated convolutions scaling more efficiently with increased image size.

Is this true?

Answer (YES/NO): NO